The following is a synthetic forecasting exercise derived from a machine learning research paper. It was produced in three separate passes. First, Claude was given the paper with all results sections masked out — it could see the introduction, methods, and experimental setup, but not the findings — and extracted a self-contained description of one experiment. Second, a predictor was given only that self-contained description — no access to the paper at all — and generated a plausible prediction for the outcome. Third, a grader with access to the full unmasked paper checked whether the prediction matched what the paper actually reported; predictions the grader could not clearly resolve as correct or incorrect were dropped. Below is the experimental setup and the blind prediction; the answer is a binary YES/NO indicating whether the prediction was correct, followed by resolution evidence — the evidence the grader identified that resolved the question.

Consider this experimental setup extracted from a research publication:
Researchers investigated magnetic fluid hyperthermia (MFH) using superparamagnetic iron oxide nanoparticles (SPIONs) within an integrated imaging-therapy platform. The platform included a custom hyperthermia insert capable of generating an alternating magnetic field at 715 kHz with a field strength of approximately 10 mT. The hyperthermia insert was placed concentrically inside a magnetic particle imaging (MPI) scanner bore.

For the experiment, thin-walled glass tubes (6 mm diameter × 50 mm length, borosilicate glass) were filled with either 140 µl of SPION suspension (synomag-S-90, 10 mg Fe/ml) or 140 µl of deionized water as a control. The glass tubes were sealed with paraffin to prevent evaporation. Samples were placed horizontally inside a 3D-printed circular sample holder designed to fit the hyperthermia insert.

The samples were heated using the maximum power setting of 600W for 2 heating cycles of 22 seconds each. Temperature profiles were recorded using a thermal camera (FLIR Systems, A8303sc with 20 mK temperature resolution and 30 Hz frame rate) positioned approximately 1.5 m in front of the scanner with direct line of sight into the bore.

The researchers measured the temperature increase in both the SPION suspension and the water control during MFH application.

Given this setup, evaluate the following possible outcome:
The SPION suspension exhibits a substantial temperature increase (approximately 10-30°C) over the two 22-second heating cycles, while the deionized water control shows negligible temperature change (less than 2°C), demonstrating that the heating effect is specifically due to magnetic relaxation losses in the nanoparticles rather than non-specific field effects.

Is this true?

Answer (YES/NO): YES